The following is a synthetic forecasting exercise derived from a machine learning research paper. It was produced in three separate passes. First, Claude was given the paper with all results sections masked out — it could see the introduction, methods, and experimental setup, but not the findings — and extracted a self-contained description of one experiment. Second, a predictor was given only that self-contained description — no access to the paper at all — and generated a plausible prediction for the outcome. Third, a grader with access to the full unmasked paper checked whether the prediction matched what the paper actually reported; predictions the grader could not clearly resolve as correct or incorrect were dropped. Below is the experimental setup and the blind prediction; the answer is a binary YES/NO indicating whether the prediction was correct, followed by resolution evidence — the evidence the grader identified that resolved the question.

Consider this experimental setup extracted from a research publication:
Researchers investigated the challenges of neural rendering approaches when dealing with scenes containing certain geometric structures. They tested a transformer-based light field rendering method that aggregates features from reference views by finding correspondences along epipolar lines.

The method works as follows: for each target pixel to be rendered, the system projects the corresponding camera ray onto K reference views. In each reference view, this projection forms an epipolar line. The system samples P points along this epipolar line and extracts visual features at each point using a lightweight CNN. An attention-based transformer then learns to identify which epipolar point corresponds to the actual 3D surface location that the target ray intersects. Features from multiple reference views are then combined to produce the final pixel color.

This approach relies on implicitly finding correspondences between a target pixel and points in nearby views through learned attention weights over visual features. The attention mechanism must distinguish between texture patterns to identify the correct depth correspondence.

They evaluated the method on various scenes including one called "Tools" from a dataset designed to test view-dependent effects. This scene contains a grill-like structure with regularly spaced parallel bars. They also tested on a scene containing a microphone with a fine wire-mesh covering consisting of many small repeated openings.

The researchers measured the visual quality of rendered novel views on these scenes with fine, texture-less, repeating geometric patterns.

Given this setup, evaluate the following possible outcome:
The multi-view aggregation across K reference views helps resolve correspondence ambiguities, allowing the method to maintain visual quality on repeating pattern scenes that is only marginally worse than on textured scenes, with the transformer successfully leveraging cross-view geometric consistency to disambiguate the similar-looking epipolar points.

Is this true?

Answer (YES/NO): NO